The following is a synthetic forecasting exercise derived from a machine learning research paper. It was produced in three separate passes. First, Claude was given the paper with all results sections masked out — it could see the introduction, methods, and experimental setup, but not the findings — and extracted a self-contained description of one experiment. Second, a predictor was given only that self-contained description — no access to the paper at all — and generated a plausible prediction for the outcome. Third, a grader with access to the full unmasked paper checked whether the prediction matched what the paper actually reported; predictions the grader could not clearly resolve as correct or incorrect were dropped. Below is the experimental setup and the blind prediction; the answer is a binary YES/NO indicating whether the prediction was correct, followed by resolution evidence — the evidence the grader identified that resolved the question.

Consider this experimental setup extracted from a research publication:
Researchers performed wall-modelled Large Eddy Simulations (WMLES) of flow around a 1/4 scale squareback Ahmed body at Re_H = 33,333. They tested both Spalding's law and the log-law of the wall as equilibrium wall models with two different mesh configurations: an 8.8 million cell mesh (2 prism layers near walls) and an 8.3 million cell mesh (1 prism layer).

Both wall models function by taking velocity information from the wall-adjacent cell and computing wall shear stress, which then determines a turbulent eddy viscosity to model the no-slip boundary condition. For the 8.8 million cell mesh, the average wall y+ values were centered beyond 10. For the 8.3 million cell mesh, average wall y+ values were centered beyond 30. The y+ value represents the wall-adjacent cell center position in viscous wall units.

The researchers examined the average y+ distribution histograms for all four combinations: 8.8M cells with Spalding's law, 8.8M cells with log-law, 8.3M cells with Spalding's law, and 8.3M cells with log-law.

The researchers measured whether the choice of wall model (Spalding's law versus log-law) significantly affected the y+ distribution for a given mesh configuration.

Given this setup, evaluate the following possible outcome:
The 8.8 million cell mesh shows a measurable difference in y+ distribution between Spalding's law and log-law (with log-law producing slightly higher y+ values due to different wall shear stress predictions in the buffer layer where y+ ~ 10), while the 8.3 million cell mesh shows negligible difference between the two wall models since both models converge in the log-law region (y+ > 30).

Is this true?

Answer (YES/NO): NO